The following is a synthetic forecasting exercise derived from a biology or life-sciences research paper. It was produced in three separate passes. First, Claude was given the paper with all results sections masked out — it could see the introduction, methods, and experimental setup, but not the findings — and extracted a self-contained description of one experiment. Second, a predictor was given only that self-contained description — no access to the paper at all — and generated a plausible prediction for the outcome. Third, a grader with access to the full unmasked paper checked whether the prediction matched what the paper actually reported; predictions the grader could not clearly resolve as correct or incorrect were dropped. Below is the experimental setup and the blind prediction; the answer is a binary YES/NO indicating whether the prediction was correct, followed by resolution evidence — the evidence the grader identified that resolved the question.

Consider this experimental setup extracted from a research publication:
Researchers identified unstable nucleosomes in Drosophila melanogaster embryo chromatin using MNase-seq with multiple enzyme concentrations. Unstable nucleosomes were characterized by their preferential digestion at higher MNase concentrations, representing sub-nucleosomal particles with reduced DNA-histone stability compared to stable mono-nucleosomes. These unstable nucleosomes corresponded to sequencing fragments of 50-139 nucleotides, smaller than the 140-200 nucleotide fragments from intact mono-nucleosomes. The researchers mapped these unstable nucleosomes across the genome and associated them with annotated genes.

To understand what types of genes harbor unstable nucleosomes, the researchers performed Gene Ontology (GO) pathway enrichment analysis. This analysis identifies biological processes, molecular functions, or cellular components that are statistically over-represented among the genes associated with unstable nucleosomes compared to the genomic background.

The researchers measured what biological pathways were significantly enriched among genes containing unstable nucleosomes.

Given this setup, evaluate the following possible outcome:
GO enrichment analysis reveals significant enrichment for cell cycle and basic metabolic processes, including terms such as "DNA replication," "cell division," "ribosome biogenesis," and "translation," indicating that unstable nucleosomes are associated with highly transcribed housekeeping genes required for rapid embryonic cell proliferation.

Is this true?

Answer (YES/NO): NO